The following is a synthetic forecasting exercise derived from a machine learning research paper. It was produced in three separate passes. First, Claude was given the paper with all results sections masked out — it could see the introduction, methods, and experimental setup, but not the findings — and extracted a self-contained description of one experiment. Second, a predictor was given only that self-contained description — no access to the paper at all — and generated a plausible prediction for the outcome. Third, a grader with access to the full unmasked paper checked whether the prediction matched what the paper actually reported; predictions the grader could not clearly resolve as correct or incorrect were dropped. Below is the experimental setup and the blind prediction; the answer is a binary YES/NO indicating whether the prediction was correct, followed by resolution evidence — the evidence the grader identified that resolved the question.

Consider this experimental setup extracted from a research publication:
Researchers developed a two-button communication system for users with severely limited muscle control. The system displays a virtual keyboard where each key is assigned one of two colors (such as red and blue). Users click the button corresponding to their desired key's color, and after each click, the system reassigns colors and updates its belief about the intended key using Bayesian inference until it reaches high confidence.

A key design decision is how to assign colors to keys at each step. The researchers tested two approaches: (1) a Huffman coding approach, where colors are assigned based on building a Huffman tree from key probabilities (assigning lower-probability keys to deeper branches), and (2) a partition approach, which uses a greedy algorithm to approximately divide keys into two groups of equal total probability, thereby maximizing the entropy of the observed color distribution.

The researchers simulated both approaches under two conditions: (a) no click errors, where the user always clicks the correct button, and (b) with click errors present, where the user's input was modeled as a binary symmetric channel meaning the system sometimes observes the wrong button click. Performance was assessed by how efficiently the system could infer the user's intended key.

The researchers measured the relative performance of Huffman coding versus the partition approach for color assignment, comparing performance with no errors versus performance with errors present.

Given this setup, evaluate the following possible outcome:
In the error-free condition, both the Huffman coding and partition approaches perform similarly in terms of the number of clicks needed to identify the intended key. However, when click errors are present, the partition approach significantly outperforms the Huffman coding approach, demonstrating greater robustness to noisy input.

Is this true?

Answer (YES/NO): NO